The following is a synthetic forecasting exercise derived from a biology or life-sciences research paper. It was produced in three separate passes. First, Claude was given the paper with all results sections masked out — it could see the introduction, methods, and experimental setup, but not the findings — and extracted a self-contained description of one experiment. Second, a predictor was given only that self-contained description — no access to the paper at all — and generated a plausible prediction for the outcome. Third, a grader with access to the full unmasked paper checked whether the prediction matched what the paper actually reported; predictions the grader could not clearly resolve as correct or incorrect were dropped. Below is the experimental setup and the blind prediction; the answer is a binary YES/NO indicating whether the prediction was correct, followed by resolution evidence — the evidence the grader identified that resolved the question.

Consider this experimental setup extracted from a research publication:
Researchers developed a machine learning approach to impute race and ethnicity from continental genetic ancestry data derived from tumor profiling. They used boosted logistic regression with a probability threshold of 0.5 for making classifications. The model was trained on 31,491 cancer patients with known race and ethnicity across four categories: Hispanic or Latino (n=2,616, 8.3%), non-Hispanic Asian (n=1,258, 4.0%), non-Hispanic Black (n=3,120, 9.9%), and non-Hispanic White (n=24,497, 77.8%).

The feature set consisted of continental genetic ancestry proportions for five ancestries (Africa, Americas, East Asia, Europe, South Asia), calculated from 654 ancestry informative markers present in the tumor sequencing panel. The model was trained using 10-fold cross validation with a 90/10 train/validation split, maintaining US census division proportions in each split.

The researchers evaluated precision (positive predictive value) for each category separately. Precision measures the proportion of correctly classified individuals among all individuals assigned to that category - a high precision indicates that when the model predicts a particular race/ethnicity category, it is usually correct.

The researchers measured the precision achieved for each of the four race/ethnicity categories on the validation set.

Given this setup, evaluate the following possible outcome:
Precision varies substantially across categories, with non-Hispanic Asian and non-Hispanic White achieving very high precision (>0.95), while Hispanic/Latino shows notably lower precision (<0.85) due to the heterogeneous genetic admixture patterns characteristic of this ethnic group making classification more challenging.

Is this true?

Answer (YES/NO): NO